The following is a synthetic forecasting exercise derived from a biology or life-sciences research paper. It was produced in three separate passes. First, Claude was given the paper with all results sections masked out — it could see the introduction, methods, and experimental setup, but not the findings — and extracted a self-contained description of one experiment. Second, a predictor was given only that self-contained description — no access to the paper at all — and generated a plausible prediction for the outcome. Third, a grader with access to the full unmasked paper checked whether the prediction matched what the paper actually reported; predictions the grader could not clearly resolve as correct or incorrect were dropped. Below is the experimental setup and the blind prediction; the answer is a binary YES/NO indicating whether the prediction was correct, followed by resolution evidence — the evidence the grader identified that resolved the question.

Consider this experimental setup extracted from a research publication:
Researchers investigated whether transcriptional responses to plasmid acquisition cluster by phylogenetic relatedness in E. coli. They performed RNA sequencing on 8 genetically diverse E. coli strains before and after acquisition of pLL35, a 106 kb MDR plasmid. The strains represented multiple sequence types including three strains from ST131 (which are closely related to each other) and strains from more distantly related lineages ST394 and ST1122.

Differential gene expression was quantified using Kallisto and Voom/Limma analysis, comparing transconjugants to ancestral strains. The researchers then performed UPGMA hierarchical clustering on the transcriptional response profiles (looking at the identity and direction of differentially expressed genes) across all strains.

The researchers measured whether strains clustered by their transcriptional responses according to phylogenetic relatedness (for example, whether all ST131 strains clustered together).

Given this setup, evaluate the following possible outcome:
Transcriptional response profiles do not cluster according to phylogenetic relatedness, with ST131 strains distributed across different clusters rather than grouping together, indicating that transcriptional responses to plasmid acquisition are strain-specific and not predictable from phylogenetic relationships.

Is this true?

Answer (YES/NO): YES